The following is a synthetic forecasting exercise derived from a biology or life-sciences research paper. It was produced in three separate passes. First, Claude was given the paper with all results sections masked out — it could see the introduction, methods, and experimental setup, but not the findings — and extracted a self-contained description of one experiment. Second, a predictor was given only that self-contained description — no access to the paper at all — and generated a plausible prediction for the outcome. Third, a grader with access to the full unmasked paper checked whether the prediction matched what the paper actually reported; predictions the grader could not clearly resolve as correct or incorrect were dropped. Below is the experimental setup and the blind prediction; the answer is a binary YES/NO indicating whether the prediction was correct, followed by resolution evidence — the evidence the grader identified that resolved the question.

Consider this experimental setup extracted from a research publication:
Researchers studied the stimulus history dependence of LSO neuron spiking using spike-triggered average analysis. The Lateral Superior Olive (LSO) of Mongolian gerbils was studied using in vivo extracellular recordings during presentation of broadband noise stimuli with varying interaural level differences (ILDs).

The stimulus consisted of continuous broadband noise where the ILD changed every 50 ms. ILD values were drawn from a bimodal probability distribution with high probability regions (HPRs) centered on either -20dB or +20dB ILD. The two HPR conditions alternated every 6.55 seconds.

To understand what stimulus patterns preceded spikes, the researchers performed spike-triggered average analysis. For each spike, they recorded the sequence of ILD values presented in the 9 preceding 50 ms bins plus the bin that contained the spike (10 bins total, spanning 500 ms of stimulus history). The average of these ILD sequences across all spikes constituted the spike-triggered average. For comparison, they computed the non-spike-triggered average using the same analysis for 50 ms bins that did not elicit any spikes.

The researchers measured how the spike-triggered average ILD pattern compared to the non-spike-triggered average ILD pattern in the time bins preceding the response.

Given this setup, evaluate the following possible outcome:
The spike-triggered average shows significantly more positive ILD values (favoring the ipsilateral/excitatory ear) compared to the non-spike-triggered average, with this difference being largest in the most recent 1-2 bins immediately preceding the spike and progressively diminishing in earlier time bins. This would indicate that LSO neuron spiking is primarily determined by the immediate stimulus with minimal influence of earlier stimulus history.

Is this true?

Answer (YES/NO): NO